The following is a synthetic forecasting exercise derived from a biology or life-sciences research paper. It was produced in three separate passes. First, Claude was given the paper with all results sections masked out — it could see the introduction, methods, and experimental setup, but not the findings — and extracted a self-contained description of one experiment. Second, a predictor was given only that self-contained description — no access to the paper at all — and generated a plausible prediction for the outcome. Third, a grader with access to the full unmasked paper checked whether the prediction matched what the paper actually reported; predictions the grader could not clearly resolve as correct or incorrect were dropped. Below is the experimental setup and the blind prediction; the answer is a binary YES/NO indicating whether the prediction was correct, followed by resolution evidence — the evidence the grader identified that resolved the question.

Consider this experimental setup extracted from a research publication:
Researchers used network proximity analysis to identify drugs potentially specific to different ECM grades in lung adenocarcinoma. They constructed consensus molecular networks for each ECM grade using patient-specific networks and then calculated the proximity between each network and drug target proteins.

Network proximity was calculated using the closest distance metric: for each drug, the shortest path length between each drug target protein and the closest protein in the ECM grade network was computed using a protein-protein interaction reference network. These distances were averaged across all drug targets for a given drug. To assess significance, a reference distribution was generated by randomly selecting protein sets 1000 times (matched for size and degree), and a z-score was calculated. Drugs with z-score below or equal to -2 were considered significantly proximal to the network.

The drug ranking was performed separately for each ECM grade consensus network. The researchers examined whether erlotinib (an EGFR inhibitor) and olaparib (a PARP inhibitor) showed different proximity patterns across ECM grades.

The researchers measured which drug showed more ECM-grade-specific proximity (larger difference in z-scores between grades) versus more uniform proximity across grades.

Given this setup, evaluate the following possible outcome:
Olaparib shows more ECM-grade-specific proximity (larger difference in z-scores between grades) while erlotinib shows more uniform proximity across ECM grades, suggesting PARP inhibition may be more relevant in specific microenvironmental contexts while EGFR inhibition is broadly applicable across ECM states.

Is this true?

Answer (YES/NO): YES